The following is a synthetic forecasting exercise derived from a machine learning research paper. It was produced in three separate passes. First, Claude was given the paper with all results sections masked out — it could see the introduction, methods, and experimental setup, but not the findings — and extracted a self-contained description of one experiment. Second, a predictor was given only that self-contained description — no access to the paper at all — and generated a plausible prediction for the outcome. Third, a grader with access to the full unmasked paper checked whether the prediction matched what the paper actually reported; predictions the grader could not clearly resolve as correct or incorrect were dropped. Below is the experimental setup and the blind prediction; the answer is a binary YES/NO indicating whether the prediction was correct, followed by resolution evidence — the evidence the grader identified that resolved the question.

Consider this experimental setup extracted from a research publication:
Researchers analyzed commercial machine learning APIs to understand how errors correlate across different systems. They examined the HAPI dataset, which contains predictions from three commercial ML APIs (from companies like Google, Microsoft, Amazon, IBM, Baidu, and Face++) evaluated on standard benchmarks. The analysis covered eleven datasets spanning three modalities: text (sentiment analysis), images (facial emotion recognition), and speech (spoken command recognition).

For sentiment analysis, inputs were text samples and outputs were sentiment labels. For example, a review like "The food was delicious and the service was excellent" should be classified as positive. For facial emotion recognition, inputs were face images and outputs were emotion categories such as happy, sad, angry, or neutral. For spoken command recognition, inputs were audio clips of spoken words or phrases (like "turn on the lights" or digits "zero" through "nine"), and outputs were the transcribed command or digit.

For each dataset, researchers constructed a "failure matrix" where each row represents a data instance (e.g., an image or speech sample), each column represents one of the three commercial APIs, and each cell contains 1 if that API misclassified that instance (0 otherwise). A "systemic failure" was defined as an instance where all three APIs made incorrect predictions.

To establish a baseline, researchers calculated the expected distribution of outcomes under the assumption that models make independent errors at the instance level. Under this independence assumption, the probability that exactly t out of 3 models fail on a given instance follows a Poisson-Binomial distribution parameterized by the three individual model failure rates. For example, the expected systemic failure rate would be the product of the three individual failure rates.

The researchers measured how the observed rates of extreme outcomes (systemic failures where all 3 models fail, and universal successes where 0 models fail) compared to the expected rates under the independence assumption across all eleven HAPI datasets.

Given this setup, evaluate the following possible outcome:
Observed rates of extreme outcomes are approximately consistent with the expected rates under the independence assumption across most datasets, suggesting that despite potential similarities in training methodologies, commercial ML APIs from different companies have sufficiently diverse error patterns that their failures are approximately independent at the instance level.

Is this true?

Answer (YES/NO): NO